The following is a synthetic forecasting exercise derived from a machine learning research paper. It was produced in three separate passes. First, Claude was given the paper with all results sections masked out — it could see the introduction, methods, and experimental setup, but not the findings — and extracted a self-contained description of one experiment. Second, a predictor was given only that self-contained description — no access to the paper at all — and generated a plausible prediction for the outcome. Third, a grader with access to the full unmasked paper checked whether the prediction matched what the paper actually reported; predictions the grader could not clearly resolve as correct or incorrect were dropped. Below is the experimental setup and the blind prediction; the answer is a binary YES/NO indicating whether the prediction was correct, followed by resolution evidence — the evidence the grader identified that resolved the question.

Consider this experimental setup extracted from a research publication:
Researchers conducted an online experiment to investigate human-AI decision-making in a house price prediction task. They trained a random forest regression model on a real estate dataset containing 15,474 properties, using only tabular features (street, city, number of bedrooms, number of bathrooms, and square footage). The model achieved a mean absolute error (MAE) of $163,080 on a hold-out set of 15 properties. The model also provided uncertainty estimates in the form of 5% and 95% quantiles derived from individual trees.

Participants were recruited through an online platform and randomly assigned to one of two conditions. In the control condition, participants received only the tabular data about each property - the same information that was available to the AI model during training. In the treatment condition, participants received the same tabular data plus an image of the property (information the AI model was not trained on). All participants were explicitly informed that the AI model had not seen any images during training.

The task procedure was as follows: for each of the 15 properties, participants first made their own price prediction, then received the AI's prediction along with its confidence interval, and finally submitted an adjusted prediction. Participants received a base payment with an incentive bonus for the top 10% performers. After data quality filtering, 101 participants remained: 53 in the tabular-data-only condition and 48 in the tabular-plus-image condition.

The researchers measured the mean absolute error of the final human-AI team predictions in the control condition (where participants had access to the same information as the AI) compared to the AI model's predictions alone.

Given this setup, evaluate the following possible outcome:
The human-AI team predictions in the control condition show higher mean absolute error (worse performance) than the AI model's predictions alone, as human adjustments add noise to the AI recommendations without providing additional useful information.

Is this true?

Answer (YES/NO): NO